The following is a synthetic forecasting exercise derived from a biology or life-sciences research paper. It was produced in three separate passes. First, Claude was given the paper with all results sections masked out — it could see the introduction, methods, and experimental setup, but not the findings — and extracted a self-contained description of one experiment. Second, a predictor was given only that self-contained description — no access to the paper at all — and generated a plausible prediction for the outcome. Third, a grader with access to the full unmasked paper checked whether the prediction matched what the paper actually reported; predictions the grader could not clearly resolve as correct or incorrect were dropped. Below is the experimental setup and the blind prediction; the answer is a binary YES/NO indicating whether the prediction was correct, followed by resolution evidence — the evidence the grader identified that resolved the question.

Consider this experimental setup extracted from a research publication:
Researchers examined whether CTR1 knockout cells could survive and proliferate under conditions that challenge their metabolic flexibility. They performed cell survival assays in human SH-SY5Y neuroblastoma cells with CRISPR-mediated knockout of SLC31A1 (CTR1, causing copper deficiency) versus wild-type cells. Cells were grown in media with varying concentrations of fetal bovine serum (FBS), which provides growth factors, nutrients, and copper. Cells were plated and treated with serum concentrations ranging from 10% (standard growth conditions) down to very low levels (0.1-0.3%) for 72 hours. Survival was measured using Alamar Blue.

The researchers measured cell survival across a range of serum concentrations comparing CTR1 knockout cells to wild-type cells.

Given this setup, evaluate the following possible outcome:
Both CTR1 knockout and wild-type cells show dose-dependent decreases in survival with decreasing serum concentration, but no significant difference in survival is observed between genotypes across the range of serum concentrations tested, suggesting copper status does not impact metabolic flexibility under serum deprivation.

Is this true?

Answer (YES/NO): NO